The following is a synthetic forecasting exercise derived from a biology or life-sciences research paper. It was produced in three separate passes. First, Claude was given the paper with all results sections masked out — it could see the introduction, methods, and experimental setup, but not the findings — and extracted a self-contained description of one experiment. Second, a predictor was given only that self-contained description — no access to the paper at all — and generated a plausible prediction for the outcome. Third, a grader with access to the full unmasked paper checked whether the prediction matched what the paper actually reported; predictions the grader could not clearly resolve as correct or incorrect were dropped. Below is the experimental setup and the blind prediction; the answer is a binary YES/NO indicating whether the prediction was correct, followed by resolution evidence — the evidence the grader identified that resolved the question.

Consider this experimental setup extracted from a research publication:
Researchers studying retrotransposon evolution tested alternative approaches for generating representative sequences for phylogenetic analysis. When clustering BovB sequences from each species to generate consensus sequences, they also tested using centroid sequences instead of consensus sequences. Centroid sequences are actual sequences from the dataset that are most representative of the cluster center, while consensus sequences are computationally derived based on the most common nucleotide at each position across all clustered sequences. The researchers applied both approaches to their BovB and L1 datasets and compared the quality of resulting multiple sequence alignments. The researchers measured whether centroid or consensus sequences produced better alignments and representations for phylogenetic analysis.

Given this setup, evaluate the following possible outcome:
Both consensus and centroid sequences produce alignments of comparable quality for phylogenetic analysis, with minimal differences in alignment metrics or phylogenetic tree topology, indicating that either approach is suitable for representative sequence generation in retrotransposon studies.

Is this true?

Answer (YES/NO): NO